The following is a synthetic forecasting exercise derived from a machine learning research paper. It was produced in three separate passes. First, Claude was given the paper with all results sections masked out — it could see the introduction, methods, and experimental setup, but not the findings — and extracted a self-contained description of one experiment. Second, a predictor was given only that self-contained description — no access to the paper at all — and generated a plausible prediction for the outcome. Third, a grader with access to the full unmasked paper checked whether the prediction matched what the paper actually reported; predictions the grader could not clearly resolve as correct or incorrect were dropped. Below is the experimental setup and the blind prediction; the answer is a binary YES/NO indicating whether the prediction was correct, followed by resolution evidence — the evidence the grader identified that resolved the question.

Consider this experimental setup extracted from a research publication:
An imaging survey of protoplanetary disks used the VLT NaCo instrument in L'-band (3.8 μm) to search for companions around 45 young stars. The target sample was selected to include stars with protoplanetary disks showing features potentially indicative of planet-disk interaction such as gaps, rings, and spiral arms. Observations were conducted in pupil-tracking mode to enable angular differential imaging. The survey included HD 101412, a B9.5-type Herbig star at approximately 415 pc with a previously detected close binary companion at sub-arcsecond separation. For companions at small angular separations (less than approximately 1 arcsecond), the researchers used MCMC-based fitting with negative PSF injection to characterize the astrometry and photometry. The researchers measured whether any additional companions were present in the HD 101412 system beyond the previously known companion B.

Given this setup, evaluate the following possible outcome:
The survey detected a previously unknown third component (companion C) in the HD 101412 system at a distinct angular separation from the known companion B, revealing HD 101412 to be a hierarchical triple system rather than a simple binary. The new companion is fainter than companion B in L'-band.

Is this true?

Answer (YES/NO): NO